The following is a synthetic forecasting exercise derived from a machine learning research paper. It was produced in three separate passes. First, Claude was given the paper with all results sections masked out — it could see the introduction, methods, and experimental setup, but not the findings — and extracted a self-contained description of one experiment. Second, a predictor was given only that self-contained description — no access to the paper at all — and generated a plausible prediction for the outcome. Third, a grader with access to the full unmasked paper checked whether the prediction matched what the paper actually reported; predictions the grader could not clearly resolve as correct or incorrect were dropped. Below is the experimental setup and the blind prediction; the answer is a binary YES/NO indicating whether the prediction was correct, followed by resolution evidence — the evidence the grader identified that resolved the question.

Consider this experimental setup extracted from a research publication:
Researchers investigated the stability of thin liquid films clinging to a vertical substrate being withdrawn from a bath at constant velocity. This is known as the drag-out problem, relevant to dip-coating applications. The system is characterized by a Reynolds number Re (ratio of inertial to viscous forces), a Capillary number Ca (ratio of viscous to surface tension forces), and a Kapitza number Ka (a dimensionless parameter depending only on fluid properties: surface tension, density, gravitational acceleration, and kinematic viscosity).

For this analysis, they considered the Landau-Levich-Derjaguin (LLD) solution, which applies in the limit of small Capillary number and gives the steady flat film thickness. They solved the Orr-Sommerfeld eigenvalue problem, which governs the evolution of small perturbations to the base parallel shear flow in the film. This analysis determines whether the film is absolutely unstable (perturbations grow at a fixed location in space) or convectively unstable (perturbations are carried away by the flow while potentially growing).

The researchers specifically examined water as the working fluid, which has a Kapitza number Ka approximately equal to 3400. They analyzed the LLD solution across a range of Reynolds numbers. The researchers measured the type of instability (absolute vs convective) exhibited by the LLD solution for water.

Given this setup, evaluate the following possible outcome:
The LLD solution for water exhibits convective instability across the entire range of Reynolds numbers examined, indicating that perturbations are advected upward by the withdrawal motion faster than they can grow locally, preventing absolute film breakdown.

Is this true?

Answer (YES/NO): YES